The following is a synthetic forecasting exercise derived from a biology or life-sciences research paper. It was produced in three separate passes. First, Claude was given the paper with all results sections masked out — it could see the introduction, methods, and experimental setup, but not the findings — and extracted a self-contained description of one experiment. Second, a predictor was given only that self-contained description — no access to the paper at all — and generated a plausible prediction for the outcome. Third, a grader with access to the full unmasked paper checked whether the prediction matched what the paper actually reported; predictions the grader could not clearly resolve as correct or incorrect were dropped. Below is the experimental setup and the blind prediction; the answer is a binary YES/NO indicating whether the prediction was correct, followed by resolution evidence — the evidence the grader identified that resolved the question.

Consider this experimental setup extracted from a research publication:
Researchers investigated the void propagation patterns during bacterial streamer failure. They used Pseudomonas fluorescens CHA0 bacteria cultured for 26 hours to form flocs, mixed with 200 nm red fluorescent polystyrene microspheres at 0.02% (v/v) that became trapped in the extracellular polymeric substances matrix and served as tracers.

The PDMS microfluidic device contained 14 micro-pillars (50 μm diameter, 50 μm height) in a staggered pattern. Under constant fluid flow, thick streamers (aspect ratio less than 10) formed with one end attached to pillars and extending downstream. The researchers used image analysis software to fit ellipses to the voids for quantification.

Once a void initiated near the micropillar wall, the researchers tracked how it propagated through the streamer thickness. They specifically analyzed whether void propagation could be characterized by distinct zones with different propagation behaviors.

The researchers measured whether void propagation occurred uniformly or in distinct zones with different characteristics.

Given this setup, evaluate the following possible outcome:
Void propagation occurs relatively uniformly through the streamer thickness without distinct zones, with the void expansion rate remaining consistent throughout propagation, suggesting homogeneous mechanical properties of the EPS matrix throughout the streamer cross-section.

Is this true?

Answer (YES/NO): NO